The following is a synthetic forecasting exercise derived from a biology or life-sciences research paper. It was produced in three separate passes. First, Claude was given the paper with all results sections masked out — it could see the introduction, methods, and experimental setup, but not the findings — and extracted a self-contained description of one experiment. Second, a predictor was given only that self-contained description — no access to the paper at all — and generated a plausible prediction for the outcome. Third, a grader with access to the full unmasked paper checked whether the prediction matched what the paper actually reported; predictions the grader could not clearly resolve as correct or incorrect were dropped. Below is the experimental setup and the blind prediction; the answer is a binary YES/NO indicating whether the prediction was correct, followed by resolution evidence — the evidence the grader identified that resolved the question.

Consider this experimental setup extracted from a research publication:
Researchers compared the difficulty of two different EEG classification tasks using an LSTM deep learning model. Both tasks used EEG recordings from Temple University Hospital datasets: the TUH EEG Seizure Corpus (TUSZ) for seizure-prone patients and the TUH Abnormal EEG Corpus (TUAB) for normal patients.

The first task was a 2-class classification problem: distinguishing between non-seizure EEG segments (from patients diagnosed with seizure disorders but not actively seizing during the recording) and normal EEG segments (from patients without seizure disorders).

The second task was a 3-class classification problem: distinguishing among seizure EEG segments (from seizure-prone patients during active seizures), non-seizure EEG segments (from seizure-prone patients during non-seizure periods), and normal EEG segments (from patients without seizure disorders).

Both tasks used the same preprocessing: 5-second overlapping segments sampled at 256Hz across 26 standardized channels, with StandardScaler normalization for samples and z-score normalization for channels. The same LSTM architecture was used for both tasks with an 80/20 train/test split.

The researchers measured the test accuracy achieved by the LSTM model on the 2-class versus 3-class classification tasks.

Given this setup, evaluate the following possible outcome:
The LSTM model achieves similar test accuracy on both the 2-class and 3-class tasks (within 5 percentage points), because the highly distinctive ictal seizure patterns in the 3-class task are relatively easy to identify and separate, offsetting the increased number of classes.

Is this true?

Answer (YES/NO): YES